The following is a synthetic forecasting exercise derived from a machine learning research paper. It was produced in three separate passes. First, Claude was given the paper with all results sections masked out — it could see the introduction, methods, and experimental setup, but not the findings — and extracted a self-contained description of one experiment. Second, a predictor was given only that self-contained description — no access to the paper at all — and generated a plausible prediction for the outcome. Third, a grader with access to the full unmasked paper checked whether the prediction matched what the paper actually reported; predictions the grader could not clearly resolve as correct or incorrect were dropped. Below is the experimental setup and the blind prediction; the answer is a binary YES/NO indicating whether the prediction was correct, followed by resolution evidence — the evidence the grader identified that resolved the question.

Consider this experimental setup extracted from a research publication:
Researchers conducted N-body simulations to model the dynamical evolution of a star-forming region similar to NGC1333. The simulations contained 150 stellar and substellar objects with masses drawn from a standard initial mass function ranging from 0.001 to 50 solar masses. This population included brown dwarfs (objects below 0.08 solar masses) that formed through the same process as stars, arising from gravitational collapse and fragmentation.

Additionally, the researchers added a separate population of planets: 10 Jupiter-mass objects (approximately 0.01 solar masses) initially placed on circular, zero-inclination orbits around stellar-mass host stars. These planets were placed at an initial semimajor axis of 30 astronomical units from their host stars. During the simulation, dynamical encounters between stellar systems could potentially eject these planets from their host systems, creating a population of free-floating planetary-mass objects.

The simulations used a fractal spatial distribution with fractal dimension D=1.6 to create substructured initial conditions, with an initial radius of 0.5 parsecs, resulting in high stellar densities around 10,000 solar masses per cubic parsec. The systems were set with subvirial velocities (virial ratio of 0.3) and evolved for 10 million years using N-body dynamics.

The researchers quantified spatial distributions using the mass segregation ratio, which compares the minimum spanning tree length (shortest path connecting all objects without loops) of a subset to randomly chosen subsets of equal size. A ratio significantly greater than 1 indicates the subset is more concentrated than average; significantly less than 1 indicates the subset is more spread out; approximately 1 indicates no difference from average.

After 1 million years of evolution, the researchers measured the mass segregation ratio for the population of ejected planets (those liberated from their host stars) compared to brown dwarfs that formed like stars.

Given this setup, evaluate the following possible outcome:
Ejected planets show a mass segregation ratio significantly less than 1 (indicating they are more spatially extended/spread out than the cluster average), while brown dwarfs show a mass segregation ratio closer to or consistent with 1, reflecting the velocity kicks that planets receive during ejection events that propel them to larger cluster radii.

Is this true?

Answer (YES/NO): YES